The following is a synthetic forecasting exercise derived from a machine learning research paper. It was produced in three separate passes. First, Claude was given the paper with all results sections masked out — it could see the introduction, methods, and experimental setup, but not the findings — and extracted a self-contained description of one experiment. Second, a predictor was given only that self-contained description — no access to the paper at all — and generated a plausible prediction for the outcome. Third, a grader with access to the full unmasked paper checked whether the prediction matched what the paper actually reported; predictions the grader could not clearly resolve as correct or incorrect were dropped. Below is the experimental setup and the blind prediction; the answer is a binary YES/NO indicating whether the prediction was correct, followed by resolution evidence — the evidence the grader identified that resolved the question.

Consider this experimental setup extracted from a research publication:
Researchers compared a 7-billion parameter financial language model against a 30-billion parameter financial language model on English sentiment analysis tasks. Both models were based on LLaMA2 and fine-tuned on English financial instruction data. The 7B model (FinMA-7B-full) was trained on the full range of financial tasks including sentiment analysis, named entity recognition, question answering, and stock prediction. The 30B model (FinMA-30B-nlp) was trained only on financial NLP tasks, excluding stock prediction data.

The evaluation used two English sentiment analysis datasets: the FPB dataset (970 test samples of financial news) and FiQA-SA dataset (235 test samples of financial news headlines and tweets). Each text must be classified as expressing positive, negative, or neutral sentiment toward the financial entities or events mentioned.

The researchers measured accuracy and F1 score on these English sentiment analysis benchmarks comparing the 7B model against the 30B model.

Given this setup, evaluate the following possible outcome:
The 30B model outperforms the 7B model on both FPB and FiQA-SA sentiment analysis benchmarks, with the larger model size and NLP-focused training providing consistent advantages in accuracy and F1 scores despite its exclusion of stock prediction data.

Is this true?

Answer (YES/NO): NO